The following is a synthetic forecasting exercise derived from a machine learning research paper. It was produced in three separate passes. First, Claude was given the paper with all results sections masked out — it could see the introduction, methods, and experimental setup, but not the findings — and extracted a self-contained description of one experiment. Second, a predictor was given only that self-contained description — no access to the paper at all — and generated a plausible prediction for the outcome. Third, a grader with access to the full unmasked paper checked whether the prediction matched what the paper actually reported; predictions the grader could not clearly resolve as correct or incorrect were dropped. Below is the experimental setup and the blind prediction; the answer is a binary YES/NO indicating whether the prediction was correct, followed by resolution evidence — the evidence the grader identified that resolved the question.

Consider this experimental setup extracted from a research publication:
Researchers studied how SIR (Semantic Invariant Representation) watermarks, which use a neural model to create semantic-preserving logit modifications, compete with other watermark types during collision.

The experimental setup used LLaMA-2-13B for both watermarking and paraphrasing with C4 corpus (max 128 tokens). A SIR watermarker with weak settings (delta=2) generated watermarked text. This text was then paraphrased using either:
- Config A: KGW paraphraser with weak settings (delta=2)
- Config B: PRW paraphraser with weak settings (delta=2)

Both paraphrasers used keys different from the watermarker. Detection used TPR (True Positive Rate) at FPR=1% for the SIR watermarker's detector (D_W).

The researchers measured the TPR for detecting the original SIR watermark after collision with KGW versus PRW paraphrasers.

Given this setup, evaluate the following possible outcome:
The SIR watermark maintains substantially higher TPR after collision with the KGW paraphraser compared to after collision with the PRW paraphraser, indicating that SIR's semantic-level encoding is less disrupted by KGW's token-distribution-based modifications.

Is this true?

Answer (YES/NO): YES